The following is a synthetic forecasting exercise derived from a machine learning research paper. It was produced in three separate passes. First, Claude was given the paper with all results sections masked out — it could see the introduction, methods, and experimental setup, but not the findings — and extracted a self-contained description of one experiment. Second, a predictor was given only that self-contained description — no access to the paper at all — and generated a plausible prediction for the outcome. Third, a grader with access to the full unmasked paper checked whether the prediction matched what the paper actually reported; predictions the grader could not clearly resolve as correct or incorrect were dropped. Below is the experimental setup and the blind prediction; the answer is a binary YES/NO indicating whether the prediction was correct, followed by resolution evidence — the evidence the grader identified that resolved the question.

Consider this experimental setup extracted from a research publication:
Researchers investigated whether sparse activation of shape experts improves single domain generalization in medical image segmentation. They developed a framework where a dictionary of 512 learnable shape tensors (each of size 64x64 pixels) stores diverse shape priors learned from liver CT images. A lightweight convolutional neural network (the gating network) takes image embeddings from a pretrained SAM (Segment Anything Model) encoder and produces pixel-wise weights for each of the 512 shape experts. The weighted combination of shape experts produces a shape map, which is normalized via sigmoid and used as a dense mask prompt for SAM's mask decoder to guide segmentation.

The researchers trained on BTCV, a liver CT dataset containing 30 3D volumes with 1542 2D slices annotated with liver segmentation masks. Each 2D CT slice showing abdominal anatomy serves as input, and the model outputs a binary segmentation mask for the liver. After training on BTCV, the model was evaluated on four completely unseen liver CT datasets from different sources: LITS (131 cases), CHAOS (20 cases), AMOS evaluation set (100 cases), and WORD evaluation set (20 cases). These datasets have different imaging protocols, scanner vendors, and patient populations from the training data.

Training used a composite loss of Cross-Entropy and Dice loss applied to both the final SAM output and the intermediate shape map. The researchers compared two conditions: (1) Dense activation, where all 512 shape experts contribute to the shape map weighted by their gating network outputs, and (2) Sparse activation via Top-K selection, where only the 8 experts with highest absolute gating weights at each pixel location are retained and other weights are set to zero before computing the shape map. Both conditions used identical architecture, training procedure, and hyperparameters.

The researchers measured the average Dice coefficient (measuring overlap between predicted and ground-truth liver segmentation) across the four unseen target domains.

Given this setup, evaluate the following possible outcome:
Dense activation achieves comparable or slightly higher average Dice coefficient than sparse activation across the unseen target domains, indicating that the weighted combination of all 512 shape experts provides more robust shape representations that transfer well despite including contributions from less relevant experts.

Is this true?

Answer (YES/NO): NO